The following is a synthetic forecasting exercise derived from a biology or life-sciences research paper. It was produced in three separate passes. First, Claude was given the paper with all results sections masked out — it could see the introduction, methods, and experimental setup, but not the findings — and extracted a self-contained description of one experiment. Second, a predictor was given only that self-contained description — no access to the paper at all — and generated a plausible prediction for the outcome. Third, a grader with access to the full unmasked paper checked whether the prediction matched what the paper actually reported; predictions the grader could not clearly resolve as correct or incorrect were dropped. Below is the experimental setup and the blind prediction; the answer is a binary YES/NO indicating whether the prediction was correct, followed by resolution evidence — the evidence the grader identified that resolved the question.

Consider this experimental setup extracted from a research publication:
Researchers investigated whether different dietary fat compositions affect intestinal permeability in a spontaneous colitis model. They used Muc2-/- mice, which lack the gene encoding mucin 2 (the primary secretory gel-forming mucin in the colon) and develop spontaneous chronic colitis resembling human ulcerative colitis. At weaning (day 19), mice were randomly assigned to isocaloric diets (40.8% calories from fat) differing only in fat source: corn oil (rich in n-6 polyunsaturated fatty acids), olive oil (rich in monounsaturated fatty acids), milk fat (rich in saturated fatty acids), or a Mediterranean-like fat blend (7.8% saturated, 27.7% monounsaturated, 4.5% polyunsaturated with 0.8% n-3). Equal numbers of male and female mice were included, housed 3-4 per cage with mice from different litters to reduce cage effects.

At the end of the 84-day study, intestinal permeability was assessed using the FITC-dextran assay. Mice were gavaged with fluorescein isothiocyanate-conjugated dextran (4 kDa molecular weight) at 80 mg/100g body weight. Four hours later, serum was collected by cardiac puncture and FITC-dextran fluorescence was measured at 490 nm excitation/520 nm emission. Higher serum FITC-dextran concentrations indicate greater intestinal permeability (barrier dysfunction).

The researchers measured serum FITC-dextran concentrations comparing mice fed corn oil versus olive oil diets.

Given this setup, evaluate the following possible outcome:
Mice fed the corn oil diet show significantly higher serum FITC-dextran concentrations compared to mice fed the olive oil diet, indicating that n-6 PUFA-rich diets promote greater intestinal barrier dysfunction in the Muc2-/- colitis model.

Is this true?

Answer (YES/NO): YES